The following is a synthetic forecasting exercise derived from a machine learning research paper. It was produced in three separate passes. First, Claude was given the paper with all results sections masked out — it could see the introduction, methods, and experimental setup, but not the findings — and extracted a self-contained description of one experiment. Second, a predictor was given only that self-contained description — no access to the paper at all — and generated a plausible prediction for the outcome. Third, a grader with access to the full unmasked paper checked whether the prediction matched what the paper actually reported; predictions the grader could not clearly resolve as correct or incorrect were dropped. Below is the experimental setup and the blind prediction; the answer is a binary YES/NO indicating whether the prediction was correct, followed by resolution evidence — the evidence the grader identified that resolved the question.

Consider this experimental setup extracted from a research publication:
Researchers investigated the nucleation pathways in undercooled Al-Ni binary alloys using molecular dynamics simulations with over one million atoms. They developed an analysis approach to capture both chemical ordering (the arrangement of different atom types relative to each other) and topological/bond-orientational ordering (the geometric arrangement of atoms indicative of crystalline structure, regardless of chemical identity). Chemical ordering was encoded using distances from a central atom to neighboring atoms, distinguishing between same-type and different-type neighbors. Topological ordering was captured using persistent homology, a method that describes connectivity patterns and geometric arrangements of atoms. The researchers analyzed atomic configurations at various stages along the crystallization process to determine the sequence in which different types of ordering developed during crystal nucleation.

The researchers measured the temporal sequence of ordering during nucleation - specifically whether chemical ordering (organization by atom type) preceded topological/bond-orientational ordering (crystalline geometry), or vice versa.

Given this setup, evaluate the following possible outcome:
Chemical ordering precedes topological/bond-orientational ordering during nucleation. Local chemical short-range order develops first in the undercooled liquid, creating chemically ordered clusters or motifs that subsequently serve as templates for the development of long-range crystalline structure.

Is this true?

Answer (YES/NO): YES